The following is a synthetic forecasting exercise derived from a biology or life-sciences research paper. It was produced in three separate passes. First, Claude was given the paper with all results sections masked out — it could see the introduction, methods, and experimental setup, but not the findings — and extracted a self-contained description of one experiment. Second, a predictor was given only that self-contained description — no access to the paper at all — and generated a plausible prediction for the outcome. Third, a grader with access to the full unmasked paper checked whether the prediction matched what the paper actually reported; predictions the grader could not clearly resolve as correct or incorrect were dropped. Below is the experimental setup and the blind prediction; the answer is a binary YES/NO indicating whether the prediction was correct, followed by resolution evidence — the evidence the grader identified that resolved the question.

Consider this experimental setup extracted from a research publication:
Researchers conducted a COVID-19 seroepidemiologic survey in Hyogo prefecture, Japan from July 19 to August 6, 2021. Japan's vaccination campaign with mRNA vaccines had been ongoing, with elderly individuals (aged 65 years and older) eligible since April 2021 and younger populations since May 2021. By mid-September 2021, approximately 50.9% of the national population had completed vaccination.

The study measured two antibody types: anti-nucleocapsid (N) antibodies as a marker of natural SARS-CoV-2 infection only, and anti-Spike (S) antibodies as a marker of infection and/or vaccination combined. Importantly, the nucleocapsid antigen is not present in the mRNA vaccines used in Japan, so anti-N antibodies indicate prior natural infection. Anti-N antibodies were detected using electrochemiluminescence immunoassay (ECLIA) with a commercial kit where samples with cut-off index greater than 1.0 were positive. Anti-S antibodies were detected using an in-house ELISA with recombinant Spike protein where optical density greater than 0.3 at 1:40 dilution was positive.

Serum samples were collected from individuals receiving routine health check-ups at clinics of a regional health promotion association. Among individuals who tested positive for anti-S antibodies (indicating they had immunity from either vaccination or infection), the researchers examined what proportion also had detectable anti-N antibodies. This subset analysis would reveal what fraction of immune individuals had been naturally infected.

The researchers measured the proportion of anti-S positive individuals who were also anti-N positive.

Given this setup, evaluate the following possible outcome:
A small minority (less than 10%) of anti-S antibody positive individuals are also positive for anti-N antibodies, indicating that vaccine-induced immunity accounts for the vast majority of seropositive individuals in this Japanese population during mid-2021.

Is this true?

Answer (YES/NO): YES